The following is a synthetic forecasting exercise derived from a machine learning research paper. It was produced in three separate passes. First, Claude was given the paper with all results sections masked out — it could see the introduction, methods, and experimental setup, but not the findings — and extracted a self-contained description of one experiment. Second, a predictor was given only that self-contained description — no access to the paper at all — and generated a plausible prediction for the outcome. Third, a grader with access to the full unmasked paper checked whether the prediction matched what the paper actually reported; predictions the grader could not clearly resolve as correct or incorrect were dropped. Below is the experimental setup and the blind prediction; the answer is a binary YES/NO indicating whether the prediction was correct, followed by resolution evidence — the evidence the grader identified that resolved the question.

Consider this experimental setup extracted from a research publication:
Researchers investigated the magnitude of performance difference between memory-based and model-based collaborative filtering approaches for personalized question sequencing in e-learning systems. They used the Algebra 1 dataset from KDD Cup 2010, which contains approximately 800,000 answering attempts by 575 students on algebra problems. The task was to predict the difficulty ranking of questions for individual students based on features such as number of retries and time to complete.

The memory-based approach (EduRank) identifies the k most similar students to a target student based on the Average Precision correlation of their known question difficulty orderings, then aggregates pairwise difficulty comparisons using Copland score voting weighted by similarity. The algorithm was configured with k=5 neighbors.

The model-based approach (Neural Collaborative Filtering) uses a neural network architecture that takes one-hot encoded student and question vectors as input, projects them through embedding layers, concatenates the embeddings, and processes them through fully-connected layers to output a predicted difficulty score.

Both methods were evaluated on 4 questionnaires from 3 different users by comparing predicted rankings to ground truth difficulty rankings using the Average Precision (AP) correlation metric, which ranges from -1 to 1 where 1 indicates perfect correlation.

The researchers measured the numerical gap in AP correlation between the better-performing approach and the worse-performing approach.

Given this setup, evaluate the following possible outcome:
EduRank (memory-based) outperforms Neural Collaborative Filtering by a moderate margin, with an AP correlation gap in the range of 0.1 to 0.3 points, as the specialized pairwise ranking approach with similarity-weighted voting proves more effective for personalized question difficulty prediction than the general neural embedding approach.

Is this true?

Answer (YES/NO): NO